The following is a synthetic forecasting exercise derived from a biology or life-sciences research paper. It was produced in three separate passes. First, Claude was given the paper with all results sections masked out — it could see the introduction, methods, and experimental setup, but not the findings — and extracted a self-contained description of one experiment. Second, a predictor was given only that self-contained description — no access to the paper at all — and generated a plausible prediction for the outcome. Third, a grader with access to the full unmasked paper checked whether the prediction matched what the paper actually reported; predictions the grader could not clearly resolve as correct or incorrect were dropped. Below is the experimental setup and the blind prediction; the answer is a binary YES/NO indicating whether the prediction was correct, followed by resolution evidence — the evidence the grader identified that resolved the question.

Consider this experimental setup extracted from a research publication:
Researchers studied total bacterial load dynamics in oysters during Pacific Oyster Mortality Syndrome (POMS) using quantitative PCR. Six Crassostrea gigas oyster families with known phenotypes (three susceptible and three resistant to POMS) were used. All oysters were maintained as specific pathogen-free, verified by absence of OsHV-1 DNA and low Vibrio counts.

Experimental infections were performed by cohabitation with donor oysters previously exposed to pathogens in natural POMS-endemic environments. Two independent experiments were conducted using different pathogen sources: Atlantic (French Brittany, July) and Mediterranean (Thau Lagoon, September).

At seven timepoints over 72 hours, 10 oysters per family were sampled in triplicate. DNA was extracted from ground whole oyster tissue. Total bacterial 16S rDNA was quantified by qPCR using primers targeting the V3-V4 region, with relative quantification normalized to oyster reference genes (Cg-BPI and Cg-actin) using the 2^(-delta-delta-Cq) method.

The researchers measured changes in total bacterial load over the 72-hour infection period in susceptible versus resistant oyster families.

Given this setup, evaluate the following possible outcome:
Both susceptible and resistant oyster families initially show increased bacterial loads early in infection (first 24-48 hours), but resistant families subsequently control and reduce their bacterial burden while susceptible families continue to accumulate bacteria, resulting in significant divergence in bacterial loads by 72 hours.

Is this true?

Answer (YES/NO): NO